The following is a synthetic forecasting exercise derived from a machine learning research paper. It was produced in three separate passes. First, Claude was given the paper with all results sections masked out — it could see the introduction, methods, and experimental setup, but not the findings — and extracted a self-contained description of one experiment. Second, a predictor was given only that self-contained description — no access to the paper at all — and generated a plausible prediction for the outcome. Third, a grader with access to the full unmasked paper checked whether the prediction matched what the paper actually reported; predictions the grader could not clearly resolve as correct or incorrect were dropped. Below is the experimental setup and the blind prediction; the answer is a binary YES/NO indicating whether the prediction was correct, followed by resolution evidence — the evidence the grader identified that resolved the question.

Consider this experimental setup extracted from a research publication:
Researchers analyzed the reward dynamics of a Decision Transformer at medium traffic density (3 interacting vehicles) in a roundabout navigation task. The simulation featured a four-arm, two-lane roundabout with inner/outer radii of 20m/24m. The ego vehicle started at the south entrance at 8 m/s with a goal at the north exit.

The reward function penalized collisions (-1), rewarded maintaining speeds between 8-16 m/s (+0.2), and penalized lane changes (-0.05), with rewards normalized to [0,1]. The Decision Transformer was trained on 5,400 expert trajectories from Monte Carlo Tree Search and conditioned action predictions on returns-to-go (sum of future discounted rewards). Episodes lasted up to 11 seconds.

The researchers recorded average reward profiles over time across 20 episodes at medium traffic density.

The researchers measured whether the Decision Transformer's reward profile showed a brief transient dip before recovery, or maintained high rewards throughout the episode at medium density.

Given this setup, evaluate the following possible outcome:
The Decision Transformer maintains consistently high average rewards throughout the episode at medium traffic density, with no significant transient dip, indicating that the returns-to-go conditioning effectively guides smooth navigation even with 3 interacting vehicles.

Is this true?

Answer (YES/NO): NO